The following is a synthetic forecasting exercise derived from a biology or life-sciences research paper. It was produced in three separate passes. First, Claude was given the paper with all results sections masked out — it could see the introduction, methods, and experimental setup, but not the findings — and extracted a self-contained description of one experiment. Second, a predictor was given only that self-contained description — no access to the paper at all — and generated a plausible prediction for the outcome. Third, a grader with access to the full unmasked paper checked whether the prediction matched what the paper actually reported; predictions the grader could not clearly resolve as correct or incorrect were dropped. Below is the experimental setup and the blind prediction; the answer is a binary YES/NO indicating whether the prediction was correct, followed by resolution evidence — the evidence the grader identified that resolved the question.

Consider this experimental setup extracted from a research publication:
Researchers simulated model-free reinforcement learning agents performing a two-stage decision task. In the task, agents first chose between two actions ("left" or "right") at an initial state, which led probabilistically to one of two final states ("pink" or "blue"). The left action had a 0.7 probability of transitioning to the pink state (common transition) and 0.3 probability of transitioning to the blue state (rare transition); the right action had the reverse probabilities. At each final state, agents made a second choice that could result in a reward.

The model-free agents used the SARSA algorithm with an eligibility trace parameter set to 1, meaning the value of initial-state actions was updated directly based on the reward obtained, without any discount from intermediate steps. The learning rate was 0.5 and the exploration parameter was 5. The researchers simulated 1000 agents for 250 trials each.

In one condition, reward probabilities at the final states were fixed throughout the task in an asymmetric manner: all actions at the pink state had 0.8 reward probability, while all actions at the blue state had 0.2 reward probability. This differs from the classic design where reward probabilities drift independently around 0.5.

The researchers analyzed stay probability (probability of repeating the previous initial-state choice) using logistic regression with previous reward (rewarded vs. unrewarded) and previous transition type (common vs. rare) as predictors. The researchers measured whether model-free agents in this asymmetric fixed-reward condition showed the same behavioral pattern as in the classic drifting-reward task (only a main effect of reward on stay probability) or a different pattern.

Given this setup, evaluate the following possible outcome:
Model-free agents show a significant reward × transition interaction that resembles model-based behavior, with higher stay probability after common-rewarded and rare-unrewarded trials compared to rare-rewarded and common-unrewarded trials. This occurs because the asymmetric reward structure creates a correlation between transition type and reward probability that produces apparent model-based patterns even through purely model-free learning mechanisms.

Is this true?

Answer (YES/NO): YES